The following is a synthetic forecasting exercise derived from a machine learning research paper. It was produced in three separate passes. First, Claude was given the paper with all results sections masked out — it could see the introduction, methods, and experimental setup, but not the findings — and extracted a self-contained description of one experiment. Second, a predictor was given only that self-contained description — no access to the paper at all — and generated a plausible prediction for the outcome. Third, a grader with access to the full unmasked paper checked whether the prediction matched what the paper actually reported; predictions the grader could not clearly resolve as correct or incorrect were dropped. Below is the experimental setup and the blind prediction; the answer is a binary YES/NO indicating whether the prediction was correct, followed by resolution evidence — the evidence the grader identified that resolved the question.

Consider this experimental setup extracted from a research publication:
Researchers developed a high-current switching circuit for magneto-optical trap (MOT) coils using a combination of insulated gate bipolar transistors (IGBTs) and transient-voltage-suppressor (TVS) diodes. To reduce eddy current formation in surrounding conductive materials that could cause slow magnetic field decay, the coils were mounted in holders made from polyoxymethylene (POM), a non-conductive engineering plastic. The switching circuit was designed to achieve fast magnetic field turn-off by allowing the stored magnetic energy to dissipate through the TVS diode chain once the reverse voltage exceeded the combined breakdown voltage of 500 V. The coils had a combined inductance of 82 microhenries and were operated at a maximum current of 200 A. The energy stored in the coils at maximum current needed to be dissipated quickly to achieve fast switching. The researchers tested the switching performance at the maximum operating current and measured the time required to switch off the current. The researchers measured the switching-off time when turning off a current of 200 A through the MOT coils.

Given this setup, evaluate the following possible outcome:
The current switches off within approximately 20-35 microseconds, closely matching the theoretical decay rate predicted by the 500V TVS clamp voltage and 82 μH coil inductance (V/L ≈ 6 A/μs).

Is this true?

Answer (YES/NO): NO